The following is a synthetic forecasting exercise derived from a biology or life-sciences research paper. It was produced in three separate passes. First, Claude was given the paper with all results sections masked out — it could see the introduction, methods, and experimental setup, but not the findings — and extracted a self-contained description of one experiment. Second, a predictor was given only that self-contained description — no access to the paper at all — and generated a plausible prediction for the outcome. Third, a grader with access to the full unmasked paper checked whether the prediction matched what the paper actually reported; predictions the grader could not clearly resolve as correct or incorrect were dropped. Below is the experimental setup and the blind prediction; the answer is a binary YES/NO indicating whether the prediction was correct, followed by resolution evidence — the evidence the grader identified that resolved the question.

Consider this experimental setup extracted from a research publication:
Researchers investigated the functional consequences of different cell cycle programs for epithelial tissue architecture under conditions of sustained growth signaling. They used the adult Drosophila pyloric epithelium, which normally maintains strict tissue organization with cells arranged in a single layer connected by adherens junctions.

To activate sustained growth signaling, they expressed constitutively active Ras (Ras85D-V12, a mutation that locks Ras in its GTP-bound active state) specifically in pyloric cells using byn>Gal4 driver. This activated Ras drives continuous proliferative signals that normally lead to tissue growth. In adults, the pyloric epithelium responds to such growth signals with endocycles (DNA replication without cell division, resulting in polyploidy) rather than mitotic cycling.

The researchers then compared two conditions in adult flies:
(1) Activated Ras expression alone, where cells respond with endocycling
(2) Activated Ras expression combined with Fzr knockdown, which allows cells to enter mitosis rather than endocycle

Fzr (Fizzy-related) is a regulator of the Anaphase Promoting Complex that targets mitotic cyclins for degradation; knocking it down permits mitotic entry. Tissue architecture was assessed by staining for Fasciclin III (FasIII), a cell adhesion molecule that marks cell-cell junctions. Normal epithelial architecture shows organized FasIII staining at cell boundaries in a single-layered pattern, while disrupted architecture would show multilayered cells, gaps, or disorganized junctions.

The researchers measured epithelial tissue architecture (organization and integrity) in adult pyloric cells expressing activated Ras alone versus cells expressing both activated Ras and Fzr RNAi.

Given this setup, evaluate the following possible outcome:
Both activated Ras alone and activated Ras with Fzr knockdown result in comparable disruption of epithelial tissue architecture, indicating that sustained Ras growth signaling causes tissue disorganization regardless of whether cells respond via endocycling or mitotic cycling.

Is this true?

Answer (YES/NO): NO